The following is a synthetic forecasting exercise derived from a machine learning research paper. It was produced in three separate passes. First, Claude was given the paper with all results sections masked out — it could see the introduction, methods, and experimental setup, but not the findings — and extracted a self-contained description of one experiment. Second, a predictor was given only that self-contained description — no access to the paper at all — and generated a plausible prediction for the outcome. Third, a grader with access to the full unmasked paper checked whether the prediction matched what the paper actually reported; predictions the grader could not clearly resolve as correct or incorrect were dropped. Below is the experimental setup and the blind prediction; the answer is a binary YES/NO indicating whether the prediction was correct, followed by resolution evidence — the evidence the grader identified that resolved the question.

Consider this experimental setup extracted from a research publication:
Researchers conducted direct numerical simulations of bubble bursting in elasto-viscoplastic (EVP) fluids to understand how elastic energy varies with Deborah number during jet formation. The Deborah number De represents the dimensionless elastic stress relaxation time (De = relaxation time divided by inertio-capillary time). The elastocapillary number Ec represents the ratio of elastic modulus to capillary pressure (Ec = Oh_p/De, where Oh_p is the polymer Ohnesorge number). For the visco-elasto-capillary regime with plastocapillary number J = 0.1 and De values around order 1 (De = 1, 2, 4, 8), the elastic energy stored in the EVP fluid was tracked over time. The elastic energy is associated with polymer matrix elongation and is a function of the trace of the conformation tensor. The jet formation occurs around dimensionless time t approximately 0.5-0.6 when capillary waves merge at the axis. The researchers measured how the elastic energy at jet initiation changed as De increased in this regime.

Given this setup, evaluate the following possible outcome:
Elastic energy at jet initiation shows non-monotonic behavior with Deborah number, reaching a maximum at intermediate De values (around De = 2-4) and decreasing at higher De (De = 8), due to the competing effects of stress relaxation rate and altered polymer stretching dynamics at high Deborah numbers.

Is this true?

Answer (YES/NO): NO